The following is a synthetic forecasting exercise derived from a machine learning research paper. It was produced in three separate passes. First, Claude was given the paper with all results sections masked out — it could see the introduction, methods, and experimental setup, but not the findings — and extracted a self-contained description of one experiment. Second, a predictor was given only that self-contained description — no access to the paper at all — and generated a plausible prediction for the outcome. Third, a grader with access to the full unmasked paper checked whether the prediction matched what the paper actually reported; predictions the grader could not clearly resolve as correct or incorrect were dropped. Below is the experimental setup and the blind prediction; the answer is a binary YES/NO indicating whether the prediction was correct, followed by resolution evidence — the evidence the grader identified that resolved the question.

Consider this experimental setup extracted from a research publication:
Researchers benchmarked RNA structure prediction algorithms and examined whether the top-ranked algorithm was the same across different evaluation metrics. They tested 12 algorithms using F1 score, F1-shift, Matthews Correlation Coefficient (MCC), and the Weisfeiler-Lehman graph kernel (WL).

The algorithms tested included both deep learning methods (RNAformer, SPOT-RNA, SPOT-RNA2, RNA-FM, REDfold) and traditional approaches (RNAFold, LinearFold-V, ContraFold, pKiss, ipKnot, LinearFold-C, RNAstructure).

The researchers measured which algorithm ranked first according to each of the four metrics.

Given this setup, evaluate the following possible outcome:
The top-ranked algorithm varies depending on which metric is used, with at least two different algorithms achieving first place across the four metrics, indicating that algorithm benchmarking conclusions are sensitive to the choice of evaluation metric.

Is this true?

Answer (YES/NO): NO